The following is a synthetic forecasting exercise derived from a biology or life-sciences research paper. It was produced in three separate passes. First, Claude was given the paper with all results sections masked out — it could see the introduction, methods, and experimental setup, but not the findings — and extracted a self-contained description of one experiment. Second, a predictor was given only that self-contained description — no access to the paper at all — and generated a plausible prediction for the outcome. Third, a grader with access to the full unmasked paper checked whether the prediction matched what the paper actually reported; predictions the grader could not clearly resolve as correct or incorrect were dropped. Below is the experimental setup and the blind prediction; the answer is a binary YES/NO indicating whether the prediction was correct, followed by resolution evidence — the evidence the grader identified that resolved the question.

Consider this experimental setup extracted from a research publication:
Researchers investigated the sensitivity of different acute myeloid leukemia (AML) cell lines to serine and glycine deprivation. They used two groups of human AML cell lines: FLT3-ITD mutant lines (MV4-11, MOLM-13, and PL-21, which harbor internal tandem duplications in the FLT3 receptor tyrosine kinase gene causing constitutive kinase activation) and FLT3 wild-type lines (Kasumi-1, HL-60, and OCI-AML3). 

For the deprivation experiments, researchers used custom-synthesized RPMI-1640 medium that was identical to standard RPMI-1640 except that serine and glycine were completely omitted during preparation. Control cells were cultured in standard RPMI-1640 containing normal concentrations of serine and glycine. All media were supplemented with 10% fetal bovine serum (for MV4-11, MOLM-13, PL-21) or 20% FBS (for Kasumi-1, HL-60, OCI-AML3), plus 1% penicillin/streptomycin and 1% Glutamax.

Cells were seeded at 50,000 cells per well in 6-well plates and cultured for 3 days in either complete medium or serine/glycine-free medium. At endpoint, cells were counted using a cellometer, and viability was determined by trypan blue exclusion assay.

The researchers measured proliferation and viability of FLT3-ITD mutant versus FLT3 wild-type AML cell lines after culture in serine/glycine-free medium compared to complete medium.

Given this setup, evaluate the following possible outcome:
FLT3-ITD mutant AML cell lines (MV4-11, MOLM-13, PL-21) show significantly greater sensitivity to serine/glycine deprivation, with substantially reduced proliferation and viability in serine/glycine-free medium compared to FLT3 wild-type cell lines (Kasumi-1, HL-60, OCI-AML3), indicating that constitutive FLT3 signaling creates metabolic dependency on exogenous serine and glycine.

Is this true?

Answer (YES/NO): NO